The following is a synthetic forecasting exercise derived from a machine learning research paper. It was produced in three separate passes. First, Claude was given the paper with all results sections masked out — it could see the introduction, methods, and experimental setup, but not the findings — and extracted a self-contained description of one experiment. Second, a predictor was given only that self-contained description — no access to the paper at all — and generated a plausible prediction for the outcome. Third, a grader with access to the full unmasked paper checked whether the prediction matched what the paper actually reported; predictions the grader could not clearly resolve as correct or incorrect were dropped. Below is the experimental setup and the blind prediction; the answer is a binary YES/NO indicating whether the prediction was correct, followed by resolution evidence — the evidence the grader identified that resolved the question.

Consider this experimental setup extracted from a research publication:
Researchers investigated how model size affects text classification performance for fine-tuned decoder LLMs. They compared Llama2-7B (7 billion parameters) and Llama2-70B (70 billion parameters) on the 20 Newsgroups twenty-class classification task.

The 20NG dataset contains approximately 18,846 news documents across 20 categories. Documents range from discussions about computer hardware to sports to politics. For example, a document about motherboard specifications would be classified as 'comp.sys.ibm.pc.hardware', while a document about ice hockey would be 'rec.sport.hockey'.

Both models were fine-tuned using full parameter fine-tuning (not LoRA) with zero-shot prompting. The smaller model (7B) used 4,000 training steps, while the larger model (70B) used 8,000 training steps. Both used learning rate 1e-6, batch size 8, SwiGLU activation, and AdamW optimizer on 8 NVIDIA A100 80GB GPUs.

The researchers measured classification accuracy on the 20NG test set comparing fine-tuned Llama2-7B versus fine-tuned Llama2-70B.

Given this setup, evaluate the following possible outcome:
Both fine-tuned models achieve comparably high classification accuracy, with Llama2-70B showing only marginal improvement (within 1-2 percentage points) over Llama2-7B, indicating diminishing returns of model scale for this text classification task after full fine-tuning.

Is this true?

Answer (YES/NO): YES